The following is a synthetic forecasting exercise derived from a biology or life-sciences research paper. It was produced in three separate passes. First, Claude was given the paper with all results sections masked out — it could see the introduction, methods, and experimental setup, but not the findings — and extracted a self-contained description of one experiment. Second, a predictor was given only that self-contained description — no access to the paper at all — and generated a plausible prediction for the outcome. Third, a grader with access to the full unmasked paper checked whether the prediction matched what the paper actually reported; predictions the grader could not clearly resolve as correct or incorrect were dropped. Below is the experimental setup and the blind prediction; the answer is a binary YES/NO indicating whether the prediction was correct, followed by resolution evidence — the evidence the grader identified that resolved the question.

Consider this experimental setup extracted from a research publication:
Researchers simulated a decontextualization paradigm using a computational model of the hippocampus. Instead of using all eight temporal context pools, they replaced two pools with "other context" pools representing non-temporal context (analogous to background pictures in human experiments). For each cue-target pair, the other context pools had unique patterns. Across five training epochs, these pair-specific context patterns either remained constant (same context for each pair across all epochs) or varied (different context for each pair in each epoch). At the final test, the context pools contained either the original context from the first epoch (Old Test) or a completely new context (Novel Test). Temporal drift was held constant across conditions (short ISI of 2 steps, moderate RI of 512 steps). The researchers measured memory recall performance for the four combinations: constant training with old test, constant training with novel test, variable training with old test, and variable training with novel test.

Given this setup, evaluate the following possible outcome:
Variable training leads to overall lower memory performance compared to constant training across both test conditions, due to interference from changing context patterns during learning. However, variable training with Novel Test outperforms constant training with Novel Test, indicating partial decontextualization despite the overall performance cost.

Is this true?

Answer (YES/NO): NO